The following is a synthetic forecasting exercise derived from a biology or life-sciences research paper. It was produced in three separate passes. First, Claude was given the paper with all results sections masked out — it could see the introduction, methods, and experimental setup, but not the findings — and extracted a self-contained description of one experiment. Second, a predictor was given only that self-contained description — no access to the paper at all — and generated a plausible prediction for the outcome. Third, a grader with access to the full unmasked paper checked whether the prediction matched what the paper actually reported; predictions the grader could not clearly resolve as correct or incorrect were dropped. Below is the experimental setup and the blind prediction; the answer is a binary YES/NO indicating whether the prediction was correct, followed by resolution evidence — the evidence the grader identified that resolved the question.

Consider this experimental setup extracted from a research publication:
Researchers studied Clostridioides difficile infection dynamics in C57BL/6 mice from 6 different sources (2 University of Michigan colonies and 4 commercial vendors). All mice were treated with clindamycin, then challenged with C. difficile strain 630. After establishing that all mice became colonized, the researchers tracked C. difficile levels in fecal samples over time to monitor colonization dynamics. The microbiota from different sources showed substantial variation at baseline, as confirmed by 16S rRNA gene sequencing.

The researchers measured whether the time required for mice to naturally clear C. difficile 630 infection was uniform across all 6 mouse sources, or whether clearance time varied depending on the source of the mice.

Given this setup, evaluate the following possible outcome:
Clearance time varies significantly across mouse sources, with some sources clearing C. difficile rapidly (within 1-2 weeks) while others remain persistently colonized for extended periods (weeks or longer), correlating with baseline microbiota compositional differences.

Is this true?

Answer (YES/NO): NO